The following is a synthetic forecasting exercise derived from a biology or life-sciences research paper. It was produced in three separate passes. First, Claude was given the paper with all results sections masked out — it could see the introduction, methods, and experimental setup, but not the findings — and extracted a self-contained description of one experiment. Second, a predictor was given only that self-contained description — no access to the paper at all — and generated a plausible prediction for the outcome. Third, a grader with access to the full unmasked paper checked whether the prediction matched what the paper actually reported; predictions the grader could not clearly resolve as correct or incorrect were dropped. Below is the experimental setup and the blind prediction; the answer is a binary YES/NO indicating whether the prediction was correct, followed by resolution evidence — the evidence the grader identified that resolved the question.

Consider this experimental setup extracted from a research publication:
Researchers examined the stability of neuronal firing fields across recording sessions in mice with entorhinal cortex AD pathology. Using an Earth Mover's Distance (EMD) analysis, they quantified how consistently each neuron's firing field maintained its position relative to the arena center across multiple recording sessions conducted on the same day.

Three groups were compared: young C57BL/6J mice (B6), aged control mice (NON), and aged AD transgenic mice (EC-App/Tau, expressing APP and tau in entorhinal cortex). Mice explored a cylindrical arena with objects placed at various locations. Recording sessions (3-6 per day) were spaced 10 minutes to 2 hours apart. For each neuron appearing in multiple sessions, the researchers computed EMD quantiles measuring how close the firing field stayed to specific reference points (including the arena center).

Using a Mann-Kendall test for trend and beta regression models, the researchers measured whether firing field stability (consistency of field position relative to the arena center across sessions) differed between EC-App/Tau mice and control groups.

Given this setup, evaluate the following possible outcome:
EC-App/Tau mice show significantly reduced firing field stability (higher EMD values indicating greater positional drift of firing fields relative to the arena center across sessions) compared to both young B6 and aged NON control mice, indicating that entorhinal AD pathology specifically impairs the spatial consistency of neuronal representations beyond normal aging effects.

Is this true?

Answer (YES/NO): NO